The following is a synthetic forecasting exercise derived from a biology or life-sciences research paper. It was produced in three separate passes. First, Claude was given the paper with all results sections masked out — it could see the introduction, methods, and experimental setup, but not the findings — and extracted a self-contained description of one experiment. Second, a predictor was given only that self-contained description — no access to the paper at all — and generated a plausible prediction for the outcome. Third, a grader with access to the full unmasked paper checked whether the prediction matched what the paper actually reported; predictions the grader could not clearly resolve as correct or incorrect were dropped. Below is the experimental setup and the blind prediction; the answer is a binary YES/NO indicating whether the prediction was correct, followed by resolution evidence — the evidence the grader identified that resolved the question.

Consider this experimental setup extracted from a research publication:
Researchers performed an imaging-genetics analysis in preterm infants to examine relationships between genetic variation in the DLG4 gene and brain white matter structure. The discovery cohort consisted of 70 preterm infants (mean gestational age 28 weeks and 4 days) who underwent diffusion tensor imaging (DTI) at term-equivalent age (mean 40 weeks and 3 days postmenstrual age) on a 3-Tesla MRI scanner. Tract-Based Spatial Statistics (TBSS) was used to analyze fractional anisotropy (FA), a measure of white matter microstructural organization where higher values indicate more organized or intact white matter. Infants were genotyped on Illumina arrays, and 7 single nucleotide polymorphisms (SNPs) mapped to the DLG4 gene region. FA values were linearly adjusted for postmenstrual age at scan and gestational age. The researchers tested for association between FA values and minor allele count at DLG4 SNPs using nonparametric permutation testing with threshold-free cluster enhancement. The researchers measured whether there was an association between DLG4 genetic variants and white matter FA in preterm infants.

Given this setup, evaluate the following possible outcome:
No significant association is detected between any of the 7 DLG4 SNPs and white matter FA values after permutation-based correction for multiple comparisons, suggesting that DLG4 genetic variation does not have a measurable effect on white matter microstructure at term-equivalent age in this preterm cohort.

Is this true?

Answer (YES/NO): NO